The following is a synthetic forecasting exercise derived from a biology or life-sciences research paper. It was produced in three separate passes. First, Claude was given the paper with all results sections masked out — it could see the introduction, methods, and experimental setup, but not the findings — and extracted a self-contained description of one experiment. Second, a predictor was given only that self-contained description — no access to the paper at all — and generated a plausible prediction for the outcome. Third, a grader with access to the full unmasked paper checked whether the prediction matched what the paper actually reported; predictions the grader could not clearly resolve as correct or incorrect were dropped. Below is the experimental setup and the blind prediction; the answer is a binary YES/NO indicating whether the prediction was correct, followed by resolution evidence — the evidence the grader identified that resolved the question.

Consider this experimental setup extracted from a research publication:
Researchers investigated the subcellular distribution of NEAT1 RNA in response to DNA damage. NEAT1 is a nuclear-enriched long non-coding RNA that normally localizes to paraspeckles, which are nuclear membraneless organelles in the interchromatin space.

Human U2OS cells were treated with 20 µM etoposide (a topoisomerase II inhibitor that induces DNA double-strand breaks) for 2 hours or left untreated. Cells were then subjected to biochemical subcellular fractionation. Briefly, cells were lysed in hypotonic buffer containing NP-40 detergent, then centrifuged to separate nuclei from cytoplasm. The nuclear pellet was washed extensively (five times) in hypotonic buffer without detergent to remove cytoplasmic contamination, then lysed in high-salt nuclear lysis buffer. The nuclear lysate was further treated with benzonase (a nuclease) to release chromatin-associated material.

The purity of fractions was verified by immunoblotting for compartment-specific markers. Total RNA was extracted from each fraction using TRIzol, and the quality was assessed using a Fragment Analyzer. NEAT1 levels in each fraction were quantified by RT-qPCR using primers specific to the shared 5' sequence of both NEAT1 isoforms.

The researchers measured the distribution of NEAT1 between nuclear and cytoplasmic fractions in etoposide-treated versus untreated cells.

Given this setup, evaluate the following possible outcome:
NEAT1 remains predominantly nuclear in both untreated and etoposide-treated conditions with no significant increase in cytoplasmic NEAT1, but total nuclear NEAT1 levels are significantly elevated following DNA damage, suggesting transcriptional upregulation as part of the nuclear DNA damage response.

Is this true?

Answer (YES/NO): YES